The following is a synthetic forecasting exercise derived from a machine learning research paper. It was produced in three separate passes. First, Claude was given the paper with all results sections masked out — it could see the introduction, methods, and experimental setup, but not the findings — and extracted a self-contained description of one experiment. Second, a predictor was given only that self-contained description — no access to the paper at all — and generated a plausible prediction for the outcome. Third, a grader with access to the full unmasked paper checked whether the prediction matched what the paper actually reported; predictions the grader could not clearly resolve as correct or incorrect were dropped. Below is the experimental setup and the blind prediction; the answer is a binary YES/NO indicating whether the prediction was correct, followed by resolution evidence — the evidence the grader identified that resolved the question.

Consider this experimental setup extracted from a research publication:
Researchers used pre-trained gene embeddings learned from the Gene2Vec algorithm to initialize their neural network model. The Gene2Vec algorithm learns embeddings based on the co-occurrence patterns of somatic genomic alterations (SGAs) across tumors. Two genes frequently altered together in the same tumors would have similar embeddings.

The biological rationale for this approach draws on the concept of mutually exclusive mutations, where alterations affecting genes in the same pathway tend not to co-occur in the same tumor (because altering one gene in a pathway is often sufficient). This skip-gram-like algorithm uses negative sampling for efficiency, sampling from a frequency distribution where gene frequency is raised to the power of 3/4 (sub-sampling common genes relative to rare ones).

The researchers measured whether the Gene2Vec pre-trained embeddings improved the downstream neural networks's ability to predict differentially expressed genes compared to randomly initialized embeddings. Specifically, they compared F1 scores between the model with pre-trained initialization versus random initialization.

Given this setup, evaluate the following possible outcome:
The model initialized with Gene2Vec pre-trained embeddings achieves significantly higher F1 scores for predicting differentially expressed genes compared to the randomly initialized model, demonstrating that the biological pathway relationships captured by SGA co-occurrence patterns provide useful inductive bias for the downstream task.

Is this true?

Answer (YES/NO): YES